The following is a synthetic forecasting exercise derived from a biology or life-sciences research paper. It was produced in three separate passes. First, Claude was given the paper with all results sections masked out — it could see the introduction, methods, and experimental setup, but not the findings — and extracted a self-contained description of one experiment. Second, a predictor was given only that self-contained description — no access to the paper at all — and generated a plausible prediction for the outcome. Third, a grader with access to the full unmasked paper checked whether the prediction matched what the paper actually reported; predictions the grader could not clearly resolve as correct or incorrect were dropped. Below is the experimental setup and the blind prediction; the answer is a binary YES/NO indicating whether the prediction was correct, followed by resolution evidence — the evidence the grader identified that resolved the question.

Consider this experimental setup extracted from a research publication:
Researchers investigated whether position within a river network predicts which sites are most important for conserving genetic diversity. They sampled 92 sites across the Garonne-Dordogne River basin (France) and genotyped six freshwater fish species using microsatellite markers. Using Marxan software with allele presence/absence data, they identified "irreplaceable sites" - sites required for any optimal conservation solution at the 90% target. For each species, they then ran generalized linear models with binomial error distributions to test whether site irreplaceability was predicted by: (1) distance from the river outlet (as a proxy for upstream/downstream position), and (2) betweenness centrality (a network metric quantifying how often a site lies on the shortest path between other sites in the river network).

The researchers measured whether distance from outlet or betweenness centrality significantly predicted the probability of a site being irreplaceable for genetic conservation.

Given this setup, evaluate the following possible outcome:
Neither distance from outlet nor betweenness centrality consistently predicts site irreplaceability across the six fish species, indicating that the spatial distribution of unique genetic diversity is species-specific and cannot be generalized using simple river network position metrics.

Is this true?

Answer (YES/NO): YES